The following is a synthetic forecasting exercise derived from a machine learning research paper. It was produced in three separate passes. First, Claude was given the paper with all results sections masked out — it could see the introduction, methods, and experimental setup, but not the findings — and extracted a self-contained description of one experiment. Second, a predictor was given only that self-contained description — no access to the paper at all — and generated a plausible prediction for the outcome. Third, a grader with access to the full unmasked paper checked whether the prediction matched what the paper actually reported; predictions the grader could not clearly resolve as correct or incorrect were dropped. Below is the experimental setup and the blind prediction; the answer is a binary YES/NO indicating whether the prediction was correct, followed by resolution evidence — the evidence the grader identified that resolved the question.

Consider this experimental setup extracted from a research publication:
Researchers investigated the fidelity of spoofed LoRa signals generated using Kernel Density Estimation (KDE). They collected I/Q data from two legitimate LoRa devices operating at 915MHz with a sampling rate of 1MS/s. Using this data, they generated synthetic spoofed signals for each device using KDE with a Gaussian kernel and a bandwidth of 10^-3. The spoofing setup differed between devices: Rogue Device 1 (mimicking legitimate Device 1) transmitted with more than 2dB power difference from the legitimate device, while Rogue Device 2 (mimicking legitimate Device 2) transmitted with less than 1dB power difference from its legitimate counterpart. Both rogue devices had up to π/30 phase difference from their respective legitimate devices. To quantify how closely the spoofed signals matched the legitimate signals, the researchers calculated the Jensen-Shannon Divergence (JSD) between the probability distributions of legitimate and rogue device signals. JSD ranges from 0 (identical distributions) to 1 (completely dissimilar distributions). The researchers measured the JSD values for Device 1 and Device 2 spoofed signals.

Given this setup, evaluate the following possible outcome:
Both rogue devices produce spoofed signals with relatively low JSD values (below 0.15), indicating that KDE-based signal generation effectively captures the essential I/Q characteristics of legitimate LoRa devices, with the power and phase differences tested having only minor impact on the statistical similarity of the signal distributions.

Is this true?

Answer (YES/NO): YES